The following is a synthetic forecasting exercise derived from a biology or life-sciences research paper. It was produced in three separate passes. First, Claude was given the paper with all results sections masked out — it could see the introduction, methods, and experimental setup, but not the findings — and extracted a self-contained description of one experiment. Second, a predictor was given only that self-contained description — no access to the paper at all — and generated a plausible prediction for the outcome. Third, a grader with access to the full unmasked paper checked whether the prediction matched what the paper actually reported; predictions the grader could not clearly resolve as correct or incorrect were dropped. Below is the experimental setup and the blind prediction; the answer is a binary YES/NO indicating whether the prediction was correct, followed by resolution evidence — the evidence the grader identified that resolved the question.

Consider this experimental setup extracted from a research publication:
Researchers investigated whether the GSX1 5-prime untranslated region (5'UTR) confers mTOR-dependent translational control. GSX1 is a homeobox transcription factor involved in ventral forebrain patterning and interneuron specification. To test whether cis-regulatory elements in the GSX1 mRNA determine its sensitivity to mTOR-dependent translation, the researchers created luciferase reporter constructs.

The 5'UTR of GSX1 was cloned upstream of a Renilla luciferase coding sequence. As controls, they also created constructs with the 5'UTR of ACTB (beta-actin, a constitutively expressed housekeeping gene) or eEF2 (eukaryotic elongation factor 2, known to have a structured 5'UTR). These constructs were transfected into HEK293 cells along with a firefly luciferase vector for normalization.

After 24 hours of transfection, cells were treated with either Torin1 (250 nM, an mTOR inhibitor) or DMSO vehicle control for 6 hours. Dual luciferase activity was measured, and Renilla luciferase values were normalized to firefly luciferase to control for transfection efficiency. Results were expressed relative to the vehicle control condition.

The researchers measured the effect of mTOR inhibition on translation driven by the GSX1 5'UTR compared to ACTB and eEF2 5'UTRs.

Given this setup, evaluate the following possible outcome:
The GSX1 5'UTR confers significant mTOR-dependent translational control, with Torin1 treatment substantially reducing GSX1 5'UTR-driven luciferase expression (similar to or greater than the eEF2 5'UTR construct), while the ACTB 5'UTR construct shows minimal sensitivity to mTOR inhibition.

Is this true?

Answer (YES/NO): YES